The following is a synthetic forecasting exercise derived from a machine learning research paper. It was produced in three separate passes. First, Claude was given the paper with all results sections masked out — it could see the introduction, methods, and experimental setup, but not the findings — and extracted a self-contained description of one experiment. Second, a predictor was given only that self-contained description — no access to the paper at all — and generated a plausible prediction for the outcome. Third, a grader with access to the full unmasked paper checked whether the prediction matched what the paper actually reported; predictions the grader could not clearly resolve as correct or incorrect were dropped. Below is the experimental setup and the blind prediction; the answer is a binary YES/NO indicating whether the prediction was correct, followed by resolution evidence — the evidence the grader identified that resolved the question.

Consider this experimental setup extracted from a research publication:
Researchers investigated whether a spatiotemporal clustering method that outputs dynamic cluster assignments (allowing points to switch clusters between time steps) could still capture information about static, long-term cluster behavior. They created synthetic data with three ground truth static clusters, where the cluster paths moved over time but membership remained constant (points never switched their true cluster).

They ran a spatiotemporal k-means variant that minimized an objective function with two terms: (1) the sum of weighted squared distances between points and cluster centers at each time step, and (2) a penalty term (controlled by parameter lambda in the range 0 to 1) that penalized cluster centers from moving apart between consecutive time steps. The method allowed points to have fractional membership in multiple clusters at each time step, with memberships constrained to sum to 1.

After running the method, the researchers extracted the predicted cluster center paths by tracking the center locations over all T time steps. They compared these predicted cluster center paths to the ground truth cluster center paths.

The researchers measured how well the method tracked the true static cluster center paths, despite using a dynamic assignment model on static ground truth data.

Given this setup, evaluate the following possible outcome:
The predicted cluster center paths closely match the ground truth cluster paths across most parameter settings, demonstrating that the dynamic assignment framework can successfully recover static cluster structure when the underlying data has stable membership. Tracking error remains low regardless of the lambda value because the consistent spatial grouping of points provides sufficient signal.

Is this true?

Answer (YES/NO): NO